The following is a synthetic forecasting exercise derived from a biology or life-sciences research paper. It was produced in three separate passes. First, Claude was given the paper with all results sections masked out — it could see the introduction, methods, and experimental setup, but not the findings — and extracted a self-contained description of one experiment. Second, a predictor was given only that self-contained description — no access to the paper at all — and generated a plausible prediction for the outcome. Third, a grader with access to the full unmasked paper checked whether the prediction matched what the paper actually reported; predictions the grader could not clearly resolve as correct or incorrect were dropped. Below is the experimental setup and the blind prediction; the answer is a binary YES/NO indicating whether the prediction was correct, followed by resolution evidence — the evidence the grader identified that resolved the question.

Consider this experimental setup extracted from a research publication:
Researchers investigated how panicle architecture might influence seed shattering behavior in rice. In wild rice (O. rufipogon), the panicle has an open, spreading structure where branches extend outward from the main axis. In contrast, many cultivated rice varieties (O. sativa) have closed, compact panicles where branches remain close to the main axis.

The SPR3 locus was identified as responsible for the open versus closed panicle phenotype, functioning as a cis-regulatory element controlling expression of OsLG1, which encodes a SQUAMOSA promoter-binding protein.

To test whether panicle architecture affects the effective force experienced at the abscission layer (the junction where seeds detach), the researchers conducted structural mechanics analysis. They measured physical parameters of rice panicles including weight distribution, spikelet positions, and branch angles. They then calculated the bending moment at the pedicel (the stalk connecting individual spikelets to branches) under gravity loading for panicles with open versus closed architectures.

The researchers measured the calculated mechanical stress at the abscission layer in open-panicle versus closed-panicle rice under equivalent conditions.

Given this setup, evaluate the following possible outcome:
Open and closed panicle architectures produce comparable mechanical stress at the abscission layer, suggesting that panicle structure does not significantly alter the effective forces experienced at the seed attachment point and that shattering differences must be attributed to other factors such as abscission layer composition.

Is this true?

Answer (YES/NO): NO